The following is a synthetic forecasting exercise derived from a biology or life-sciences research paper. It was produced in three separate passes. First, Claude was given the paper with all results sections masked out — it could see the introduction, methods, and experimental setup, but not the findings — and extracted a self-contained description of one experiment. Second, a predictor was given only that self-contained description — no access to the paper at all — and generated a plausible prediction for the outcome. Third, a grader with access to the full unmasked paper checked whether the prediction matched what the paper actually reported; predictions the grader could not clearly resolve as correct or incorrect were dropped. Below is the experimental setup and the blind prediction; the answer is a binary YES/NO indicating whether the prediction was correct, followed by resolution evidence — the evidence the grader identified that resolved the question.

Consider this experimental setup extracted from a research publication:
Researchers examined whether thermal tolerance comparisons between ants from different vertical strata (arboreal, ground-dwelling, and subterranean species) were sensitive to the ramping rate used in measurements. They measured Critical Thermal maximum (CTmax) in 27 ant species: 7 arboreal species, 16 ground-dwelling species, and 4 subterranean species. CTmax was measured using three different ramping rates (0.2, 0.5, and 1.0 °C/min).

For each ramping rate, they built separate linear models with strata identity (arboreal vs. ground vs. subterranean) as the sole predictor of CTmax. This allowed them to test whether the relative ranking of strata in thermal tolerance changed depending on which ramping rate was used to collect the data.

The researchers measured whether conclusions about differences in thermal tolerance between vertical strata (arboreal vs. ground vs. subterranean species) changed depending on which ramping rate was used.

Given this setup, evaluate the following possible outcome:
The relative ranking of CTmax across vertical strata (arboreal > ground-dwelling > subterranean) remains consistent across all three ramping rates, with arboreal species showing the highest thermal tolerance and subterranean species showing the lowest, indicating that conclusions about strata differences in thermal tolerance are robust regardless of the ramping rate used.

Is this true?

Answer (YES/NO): YES